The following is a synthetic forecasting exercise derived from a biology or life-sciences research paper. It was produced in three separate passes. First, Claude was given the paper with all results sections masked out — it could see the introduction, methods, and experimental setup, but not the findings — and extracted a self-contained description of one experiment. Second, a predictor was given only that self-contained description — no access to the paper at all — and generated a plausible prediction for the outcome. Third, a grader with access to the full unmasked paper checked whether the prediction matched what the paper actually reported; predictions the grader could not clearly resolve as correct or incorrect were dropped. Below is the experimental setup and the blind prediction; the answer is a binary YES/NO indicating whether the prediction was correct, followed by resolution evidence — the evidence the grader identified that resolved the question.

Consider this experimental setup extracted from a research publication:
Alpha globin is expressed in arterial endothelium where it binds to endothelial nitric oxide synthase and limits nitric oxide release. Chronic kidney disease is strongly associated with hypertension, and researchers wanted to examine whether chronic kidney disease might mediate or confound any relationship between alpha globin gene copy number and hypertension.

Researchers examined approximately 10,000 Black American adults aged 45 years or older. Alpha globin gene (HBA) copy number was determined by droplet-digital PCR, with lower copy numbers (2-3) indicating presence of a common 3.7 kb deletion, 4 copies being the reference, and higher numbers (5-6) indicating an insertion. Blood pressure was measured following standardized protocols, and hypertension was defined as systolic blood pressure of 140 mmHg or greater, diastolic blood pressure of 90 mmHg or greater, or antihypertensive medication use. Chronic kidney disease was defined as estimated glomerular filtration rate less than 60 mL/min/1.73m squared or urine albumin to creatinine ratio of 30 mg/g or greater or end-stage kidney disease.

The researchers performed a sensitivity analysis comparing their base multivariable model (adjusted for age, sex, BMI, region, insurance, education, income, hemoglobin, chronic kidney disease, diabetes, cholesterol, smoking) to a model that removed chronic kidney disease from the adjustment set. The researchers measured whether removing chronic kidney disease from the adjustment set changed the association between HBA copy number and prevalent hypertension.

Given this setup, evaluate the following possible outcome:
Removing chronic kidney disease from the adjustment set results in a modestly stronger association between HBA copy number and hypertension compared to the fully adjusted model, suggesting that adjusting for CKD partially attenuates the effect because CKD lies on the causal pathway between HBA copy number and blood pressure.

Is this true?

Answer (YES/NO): NO